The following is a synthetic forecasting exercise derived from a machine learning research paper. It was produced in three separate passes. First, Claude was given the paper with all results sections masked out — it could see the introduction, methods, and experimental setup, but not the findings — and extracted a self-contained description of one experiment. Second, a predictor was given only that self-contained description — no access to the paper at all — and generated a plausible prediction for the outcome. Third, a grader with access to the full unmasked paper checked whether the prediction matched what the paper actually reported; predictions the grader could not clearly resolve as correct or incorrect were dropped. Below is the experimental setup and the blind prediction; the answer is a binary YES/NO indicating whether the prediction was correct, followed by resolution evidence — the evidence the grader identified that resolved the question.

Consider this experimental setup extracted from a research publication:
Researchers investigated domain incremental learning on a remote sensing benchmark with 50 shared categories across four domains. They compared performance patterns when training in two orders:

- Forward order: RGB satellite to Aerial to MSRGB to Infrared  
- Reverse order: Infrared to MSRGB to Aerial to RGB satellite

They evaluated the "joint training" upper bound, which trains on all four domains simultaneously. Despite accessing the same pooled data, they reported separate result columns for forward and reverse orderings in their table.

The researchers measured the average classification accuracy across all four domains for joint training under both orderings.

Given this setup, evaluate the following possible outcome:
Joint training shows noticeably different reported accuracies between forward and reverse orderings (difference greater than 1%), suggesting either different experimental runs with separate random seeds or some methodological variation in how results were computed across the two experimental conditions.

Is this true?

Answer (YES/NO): YES